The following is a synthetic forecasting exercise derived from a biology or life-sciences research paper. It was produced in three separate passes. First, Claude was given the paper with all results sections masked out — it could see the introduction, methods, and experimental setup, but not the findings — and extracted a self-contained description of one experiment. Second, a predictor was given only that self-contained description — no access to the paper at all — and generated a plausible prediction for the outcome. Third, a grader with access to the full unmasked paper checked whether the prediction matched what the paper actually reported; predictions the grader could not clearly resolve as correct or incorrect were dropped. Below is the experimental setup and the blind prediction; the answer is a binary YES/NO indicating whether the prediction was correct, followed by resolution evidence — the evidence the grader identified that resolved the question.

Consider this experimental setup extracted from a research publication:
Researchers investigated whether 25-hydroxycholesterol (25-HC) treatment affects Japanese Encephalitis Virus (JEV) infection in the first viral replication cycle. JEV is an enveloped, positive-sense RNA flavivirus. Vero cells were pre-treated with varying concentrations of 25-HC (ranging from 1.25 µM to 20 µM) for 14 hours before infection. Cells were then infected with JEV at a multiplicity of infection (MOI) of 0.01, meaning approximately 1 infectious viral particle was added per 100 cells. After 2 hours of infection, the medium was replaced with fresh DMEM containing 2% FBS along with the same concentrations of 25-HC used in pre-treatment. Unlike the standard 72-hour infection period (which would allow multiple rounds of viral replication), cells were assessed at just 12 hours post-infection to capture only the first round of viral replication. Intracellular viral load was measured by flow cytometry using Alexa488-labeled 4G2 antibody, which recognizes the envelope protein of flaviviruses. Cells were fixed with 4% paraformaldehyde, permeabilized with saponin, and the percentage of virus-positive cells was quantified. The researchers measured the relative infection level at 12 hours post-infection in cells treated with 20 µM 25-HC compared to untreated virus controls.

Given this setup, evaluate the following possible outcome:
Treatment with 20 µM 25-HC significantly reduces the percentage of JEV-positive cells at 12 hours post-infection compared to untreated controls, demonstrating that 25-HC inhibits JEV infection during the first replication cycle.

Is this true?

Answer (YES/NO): YES